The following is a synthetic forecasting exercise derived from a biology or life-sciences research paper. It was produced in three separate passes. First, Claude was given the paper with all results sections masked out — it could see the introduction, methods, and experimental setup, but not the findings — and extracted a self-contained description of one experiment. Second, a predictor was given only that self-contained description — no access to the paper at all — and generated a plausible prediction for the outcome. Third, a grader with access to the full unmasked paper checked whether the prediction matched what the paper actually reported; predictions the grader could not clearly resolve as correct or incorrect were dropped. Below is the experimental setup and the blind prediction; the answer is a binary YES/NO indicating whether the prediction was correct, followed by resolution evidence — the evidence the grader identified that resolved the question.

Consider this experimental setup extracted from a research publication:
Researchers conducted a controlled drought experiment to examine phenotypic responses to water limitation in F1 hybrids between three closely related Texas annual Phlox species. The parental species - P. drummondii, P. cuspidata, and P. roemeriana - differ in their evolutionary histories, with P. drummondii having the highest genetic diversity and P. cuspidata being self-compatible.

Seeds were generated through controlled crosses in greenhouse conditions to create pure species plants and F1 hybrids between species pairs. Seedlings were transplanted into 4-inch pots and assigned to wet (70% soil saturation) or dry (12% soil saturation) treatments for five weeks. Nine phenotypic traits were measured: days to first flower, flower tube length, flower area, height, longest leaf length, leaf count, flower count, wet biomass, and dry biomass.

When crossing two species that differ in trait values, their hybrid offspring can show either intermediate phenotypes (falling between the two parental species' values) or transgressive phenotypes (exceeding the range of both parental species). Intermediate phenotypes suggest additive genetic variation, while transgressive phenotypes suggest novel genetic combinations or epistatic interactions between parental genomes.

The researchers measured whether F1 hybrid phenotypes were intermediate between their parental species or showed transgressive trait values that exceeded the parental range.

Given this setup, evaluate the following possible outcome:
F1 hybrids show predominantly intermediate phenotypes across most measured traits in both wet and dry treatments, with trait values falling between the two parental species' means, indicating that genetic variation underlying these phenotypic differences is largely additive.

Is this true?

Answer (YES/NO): NO